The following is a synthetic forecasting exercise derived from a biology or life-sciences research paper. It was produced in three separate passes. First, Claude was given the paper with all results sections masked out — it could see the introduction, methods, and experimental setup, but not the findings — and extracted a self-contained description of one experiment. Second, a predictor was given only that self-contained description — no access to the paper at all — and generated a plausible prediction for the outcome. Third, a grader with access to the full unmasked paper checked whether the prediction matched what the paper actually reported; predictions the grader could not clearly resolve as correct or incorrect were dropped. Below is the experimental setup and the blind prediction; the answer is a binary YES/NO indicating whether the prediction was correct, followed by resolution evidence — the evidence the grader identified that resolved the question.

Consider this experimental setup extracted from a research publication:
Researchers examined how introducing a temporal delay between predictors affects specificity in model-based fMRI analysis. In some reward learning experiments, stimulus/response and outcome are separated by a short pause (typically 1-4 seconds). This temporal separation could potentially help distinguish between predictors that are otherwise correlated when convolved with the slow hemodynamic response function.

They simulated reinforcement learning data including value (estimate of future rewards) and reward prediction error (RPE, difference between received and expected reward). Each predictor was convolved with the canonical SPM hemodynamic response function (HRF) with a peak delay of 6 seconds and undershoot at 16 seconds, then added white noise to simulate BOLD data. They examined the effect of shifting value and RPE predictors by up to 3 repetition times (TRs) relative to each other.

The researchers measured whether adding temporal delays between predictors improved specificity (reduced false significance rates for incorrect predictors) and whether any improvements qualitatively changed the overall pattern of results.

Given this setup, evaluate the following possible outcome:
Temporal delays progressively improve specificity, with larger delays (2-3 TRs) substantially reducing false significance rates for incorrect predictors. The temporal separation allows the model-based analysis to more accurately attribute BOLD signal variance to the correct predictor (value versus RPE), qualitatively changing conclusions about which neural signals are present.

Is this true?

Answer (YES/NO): NO